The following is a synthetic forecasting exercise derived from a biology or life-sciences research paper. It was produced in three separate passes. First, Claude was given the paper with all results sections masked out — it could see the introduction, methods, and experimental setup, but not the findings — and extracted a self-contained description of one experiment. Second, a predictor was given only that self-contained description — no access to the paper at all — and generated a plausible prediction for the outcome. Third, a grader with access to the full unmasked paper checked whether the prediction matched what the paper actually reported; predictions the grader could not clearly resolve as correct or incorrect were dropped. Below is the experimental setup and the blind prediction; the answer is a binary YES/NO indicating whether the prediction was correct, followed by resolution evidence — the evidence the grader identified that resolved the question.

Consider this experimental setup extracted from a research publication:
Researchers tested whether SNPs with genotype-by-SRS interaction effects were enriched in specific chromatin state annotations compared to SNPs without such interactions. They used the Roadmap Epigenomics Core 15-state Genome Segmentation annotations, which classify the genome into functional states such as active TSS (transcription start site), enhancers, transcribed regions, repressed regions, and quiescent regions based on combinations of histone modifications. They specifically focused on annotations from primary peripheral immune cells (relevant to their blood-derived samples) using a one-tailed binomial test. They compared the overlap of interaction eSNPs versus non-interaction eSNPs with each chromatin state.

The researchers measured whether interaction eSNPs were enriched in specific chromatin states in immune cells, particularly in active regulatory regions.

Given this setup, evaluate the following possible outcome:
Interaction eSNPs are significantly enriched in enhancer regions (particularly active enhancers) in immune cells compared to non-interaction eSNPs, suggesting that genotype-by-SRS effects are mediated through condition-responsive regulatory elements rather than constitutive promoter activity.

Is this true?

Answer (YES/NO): NO